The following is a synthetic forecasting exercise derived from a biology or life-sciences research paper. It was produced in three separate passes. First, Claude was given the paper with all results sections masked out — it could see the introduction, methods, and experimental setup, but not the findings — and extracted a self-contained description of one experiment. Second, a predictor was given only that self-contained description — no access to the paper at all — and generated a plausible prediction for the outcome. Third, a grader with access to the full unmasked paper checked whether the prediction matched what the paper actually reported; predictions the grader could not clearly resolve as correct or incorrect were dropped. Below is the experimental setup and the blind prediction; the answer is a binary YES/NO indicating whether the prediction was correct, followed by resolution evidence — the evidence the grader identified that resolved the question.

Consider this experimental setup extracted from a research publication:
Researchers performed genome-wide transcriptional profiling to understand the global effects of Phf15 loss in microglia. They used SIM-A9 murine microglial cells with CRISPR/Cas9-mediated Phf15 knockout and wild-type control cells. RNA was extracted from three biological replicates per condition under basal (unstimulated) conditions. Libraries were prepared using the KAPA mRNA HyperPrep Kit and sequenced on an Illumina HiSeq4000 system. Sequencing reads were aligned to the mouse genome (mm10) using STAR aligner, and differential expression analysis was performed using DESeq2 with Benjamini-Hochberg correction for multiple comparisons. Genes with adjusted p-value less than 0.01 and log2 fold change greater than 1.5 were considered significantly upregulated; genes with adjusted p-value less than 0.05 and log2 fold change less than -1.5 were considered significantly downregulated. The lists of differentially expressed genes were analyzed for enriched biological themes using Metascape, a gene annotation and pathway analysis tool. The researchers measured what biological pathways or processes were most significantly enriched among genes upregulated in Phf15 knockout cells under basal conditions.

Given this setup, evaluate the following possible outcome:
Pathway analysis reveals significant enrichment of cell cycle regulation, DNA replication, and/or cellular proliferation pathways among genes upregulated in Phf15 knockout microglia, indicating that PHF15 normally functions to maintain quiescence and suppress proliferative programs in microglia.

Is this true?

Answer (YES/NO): NO